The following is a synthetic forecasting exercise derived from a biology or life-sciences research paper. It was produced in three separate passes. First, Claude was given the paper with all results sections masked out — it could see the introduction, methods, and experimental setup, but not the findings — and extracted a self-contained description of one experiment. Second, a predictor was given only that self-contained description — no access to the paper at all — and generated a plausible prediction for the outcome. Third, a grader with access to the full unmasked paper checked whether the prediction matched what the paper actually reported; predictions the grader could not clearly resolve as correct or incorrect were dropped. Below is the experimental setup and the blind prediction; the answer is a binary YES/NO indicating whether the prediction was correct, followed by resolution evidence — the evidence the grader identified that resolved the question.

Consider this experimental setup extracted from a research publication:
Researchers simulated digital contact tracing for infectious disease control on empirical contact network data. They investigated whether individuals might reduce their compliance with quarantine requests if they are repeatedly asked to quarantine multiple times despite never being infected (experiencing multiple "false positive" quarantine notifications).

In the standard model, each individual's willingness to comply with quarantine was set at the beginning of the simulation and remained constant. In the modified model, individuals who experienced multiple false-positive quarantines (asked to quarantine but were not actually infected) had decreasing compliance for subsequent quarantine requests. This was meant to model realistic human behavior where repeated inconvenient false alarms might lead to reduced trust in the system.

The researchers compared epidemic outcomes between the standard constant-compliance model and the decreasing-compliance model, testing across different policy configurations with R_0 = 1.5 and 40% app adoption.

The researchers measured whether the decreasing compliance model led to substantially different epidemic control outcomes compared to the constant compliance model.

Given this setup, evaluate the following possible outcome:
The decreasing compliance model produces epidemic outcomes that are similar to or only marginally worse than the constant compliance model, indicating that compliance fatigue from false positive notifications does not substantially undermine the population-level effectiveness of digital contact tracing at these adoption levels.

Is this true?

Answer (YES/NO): YES